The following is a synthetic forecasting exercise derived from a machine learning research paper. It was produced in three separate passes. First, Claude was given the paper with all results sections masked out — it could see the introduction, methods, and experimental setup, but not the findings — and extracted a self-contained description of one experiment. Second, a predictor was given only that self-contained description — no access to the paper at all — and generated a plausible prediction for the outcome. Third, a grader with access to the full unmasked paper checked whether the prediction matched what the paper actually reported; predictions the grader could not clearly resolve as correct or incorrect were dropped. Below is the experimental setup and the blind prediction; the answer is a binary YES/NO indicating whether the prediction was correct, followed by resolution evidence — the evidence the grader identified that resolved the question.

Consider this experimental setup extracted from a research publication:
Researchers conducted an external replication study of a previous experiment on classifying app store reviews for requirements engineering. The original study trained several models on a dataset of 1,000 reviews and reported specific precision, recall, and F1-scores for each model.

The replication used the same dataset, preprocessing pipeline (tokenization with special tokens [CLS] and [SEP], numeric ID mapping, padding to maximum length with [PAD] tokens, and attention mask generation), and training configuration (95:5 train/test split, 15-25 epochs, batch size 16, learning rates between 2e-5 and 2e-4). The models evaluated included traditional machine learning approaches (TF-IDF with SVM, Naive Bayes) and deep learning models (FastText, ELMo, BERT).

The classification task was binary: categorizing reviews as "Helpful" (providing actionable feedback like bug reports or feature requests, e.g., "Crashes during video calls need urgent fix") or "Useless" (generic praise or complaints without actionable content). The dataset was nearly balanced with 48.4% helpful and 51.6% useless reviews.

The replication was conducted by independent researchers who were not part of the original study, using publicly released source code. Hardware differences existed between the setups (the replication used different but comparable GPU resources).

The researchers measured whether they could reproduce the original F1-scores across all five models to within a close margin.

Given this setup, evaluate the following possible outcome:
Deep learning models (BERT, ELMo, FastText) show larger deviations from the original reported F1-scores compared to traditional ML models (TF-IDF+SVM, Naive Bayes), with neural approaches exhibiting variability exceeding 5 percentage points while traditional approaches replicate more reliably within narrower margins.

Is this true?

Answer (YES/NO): NO